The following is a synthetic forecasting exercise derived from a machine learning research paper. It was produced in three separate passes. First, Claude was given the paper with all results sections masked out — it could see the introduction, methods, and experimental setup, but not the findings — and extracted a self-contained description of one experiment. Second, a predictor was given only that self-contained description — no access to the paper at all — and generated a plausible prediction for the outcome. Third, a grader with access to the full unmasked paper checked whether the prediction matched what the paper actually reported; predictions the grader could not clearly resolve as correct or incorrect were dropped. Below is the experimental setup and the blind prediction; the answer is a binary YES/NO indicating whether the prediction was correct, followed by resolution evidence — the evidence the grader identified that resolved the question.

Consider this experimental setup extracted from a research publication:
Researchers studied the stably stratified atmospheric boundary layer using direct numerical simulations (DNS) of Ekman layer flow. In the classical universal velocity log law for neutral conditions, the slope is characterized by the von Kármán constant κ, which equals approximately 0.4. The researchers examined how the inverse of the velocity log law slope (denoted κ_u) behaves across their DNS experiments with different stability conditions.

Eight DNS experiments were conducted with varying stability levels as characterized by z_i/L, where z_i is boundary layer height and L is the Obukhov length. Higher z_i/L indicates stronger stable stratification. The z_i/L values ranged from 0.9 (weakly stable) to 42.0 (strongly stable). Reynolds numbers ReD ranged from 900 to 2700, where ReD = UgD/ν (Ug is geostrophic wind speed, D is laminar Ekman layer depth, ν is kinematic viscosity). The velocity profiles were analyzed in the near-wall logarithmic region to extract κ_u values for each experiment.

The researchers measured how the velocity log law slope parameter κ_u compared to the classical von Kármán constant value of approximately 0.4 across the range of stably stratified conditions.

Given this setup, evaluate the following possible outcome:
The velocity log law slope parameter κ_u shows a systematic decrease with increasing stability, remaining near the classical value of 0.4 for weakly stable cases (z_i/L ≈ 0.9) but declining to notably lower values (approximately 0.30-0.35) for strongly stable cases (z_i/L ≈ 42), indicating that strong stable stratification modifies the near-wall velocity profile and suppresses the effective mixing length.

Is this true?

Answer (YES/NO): NO